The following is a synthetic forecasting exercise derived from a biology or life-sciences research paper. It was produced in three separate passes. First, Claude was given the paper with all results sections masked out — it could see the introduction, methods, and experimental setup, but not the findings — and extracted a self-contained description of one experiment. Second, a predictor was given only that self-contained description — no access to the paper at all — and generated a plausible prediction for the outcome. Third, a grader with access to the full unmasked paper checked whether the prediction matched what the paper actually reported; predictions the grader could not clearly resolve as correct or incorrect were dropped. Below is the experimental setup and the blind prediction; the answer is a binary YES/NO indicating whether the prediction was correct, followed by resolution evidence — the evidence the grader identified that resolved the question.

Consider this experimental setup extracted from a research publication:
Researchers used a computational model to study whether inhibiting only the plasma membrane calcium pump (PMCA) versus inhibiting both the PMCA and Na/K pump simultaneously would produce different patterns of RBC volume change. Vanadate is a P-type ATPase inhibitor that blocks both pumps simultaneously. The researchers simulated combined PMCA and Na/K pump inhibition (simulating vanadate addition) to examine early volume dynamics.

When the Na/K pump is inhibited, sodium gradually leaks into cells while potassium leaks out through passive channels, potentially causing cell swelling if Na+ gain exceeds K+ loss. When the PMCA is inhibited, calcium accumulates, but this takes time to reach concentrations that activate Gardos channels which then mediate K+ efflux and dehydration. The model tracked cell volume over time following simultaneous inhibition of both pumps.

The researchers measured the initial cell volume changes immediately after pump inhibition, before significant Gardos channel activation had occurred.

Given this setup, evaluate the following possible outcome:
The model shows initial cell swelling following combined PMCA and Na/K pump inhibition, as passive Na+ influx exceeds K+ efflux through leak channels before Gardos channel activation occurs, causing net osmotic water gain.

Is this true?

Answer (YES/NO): YES